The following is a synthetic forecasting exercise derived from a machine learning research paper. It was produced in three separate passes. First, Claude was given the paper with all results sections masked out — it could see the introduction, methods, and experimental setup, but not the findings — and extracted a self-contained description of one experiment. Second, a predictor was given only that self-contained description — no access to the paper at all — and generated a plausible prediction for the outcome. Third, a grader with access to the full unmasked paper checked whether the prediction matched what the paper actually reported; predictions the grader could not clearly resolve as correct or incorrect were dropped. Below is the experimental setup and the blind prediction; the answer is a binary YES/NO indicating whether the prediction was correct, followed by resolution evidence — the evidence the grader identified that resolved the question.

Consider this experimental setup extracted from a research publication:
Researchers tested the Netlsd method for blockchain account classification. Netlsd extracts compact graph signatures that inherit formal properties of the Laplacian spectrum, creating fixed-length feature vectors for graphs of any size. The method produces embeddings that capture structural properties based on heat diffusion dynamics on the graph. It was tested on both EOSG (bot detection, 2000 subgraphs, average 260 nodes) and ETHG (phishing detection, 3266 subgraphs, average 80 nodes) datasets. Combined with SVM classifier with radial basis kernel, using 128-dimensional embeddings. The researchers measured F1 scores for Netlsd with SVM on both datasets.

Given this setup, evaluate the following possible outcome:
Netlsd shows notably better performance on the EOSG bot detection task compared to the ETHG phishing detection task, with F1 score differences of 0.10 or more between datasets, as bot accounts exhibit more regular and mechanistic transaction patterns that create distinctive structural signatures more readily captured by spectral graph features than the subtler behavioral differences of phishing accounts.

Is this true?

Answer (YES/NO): YES